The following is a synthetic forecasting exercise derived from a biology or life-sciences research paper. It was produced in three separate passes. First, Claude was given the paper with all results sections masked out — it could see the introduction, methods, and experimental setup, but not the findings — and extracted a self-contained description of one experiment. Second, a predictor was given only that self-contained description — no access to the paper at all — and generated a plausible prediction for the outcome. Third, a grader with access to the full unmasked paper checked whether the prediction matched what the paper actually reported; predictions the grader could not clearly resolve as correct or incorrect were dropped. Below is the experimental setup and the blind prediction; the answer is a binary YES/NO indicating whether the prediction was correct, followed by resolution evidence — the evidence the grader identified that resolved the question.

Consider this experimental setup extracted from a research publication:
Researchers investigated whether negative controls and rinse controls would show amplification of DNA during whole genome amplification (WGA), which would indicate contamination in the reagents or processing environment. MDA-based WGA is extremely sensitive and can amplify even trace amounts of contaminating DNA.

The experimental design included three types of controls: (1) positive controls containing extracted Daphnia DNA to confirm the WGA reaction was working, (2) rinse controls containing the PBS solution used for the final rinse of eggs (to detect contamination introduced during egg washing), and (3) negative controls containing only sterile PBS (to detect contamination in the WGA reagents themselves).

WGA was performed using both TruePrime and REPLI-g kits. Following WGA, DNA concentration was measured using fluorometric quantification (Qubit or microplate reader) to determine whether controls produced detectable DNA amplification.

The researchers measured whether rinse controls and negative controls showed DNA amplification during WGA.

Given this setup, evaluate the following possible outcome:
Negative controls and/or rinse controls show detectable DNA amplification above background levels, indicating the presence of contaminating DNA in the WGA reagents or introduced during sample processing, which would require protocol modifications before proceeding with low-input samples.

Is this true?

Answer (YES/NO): YES